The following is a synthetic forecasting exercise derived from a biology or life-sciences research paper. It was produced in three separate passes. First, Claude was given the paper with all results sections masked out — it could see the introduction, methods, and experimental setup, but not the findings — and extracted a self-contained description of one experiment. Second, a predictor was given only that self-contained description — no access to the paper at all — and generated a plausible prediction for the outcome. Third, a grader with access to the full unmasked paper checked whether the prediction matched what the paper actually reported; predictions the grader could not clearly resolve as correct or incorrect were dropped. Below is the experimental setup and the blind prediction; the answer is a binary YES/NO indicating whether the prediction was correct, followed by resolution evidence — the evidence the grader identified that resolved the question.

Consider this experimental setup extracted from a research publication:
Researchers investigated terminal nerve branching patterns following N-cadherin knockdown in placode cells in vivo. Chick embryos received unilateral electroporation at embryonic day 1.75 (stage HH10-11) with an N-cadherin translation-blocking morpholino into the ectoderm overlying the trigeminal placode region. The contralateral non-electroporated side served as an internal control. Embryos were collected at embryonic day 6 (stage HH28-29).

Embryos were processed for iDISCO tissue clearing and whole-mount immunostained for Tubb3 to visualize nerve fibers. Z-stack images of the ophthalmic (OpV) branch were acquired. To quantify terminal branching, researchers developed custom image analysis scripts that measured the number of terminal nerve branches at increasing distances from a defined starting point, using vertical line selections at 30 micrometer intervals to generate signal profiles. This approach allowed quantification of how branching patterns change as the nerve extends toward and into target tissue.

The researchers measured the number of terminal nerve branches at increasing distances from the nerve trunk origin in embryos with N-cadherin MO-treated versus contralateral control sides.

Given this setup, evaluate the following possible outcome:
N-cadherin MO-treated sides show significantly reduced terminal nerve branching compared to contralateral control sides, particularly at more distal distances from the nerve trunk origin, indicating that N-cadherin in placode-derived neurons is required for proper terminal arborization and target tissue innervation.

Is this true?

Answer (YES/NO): YES